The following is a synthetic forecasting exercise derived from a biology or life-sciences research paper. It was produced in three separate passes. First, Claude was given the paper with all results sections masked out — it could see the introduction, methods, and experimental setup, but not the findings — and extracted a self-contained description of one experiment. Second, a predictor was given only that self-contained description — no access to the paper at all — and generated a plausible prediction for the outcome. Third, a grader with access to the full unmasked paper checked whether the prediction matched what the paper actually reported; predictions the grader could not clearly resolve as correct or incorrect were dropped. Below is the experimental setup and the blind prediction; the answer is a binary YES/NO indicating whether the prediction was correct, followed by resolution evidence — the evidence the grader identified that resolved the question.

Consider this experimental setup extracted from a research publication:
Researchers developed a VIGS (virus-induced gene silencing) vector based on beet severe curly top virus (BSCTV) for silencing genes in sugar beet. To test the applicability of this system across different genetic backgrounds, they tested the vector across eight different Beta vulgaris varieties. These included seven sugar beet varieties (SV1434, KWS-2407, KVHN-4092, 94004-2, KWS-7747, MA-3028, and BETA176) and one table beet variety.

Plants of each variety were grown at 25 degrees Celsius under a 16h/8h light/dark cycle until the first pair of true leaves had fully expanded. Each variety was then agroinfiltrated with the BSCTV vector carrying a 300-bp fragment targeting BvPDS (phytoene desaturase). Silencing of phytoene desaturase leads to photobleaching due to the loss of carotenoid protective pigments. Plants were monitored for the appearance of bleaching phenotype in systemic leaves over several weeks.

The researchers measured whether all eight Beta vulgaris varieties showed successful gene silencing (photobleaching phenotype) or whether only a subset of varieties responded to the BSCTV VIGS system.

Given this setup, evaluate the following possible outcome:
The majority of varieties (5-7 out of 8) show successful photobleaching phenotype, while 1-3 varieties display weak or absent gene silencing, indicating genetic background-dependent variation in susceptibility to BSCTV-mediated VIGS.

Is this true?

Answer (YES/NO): NO